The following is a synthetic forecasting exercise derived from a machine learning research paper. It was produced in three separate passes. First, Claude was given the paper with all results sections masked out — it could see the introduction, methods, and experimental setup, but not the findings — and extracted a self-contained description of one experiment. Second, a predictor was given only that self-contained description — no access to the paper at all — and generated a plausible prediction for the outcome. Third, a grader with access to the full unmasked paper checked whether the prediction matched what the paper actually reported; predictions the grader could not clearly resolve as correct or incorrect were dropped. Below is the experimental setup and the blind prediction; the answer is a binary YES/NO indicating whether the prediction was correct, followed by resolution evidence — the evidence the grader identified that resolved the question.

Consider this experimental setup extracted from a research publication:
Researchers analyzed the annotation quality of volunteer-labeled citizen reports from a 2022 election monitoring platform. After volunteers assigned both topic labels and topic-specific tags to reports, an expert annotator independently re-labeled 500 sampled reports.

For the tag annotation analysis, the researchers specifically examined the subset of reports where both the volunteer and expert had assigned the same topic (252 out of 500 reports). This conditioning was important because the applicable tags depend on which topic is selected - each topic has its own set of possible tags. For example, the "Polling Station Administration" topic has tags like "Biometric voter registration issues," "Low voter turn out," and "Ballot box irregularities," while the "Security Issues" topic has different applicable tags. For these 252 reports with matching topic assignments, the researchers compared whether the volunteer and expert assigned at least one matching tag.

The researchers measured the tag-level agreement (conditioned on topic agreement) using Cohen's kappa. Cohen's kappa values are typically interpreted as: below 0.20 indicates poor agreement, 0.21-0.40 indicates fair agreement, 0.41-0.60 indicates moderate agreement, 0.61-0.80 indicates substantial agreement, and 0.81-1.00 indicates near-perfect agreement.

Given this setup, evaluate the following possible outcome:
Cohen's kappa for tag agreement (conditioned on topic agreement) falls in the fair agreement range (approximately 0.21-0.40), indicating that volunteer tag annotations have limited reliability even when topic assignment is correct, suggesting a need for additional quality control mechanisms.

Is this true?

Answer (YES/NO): NO